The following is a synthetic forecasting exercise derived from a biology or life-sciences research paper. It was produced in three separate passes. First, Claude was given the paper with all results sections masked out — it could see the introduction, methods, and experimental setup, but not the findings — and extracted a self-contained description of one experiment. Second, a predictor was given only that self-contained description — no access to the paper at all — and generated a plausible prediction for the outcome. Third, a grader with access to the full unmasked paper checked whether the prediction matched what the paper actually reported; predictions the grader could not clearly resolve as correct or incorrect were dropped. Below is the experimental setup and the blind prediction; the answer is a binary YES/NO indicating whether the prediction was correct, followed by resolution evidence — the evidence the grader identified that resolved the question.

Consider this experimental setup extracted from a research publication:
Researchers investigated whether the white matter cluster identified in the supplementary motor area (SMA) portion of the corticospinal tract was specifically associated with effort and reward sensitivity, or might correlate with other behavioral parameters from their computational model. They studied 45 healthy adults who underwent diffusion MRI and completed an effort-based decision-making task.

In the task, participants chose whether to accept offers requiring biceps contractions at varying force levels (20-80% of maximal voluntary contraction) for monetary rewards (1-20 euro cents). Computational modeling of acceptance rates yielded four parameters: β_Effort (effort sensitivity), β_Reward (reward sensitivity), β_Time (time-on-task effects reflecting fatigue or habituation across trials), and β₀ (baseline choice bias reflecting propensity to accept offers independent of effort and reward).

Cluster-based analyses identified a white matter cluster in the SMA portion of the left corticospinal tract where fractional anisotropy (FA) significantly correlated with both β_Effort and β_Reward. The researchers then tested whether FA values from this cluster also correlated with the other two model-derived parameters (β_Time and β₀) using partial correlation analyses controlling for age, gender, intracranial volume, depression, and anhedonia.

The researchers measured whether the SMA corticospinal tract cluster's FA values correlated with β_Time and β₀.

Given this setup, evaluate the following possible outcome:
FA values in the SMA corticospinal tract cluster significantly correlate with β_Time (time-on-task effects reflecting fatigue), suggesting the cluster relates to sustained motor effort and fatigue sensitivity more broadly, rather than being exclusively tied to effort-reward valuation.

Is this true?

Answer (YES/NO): NO